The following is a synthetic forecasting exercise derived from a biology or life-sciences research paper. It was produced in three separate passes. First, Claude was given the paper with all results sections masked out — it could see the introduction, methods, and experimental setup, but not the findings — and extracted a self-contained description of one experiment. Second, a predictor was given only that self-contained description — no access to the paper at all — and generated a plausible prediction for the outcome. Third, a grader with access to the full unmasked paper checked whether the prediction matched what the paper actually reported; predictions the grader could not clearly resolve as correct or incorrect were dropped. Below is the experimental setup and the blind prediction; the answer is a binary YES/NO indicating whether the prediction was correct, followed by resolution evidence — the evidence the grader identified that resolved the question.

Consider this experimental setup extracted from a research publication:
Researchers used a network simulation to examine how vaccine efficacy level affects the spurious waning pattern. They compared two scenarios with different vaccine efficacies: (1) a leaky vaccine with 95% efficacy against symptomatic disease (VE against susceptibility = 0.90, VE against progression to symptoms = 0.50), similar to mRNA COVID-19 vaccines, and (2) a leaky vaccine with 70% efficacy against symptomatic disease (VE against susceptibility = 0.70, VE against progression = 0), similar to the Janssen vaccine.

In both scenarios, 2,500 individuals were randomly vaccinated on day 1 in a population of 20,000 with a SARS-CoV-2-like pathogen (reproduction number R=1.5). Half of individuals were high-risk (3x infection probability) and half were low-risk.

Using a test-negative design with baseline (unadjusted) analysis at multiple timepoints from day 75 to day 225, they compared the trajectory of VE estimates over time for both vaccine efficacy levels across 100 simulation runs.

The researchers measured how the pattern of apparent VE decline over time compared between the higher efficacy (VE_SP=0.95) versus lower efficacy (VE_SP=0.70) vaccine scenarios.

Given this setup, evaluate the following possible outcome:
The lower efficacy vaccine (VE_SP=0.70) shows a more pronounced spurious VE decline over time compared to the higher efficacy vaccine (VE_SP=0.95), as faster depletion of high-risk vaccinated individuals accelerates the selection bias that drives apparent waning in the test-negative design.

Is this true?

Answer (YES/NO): YES